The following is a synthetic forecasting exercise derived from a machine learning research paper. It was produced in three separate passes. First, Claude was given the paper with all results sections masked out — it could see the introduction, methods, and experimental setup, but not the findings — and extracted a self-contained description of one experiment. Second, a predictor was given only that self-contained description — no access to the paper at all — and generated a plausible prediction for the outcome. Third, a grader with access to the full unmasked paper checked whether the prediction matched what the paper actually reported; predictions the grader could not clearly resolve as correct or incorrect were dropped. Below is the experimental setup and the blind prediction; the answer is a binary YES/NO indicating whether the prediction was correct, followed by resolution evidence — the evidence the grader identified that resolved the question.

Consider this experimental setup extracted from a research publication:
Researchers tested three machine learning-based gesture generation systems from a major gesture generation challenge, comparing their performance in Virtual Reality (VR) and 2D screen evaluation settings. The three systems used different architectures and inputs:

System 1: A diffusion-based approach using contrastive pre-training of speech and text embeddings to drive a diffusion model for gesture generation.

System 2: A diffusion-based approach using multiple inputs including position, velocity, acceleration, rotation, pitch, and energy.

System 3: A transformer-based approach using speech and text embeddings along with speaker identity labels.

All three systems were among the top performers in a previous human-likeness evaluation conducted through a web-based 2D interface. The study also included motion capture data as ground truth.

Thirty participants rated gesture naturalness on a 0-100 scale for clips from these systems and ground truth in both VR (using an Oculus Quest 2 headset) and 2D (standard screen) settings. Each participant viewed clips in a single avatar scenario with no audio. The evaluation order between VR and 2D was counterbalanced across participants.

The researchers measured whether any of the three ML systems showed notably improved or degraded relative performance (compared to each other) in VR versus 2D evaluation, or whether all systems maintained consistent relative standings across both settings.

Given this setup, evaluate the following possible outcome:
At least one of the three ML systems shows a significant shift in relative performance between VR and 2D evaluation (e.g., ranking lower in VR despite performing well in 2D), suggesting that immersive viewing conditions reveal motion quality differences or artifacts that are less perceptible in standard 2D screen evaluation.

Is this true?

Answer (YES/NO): NO